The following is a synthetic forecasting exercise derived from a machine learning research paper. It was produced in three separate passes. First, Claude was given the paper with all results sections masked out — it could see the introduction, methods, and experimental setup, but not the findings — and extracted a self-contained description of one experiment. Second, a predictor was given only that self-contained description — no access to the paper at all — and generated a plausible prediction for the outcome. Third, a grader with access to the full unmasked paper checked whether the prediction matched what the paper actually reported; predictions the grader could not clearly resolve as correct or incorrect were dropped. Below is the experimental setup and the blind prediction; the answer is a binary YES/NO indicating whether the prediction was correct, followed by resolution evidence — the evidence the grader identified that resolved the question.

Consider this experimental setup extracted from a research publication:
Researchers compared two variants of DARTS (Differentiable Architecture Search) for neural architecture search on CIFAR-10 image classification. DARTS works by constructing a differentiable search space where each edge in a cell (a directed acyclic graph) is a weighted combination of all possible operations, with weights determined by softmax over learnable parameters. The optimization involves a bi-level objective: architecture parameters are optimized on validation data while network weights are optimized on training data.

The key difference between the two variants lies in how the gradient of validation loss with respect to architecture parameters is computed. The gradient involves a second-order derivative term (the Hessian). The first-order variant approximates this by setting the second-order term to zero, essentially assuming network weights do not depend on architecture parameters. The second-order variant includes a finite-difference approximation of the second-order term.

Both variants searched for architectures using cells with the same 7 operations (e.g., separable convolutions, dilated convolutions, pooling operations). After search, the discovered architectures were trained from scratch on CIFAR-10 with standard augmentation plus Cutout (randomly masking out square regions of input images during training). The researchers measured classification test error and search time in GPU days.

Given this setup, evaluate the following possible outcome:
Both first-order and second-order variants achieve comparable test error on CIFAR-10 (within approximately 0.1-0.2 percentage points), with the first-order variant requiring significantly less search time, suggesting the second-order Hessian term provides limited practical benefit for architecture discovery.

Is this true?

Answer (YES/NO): NO